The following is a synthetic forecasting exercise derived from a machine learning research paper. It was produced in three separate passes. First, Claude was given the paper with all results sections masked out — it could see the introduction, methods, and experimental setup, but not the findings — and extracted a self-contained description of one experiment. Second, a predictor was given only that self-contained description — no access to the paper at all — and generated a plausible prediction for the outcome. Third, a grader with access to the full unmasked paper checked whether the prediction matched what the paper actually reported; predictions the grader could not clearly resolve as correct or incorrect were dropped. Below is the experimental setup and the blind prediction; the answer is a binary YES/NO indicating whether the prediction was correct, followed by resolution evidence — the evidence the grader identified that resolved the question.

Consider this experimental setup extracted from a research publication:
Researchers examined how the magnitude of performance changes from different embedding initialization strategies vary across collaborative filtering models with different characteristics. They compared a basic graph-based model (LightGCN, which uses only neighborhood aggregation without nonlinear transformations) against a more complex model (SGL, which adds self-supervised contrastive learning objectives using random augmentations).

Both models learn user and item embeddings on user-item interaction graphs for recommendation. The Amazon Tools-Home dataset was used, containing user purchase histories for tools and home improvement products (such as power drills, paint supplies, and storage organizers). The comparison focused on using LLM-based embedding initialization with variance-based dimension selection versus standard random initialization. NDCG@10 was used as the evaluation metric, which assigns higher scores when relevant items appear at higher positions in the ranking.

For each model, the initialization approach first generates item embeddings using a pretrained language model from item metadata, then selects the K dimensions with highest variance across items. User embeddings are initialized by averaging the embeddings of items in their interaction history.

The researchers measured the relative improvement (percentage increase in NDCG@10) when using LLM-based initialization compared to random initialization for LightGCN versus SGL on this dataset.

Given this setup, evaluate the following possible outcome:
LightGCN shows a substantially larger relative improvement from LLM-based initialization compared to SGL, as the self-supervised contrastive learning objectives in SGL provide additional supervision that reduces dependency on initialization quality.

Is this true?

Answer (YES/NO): NO